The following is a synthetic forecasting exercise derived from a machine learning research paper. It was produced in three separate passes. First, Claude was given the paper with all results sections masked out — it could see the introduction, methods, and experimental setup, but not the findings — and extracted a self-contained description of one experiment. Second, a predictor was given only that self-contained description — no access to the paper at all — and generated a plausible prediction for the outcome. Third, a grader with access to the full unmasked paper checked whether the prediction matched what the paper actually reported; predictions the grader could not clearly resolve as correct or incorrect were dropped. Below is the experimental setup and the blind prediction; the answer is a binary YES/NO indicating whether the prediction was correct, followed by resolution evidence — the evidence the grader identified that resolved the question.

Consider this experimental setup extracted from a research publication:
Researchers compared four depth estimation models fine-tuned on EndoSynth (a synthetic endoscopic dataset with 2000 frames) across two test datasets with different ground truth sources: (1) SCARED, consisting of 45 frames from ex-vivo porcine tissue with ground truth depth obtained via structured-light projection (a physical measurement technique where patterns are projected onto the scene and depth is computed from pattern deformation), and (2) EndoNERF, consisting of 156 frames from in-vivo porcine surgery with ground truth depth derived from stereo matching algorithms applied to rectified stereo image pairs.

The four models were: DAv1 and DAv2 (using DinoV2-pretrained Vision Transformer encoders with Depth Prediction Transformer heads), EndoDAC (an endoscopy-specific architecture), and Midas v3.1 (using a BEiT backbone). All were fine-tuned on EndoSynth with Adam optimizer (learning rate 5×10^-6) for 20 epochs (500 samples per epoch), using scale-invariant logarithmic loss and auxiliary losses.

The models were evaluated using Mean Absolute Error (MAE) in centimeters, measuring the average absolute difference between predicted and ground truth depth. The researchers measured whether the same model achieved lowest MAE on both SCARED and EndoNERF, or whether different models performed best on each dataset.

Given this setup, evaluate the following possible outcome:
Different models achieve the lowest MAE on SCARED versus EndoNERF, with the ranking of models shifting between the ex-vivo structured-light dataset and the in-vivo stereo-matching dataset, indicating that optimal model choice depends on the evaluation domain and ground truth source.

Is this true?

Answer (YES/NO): YES